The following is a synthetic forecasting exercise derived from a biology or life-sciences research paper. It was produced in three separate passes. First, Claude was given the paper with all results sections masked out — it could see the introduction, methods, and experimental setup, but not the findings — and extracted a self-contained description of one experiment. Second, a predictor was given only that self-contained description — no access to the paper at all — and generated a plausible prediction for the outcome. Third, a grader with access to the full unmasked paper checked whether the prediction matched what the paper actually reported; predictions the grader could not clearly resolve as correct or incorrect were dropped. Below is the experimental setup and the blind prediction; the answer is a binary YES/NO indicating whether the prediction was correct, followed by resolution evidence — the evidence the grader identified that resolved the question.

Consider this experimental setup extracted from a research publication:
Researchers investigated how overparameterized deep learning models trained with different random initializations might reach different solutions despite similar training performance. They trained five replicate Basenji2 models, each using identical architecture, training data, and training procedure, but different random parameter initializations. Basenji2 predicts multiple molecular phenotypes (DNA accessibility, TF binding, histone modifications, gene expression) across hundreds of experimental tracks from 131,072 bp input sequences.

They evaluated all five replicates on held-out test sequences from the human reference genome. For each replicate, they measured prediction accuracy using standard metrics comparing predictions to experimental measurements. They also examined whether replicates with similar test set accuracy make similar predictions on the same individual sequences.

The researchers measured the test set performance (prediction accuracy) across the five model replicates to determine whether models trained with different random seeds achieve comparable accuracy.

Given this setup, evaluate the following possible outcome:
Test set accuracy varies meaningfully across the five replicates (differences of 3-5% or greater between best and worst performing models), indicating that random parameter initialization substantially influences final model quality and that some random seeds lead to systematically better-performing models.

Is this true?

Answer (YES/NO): NO